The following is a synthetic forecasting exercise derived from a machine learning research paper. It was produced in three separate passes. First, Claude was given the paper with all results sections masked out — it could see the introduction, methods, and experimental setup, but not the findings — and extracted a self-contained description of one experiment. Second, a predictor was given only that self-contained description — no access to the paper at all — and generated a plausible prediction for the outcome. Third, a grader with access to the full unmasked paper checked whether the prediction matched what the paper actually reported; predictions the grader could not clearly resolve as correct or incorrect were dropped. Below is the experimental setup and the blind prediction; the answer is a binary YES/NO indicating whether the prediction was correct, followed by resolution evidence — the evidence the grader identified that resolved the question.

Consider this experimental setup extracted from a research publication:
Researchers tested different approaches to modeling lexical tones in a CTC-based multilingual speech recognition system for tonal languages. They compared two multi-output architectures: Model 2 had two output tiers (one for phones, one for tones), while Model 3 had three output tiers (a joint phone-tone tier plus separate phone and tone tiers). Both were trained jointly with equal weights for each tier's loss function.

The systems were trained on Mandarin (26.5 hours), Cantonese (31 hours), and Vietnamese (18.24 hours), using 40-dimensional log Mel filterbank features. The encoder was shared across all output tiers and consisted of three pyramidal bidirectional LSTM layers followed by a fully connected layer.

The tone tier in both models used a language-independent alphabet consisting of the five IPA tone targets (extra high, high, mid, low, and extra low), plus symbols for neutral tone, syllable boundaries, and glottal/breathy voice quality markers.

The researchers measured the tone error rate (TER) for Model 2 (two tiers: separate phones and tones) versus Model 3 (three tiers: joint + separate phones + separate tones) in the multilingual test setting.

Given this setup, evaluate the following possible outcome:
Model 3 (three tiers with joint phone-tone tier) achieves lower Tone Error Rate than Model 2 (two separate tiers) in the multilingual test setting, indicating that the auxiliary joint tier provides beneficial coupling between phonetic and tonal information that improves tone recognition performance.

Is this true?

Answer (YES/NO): YES